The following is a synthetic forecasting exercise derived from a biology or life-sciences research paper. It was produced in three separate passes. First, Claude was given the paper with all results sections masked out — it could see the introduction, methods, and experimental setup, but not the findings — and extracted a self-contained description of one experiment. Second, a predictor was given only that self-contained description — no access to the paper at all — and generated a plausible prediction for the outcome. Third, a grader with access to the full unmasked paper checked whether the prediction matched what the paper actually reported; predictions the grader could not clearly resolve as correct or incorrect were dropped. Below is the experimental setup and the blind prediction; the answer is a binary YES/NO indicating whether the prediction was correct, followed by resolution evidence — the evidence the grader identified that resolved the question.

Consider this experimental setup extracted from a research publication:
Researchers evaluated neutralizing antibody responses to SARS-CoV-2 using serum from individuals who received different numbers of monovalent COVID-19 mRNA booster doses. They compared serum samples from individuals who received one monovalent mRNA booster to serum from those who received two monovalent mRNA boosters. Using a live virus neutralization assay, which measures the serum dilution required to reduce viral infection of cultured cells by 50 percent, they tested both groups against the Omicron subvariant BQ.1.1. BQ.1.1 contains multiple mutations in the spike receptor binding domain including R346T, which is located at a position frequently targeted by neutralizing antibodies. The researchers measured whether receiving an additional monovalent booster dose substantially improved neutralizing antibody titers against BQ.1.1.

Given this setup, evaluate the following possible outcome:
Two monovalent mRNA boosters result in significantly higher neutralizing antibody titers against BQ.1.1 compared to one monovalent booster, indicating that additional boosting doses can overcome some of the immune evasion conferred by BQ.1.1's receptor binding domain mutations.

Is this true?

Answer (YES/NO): NO